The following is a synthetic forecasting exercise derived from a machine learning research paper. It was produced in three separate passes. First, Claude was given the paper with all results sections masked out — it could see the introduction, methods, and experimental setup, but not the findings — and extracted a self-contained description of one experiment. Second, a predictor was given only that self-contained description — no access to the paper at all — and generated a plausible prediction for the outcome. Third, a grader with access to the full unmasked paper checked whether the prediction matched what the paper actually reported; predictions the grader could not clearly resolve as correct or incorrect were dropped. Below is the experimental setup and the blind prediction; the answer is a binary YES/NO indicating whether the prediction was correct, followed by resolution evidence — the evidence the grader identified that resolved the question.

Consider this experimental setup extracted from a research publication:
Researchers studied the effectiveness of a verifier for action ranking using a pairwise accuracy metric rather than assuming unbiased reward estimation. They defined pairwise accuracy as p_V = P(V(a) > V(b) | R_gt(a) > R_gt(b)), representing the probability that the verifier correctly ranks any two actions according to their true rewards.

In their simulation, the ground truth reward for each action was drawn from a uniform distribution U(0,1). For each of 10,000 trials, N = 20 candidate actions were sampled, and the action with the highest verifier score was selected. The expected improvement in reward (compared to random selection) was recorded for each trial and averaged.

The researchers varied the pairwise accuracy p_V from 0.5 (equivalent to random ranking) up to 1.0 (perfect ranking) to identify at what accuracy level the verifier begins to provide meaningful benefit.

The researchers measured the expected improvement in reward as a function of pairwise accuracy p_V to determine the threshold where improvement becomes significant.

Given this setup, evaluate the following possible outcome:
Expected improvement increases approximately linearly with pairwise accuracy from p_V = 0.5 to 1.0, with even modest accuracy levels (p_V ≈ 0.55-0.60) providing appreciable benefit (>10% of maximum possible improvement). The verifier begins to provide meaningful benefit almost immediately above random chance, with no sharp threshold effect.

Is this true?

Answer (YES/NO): NO